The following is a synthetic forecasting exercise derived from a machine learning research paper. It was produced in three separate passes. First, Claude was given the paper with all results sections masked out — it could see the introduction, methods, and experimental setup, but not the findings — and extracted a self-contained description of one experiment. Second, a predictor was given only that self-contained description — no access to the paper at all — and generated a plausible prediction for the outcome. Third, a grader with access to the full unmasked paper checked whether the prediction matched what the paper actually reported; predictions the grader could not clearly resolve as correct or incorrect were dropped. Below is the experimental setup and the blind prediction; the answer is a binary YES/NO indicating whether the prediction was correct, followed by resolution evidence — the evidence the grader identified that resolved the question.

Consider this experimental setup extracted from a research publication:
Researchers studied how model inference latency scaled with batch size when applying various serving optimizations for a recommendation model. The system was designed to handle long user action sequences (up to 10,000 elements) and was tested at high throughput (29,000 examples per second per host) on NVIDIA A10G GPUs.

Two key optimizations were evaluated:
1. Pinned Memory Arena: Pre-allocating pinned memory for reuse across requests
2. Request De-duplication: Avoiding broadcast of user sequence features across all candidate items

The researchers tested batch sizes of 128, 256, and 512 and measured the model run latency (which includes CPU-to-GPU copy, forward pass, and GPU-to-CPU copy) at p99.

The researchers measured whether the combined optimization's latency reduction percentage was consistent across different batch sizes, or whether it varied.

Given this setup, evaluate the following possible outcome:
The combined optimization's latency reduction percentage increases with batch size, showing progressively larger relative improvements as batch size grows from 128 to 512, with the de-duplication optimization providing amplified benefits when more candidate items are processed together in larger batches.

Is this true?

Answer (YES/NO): NO